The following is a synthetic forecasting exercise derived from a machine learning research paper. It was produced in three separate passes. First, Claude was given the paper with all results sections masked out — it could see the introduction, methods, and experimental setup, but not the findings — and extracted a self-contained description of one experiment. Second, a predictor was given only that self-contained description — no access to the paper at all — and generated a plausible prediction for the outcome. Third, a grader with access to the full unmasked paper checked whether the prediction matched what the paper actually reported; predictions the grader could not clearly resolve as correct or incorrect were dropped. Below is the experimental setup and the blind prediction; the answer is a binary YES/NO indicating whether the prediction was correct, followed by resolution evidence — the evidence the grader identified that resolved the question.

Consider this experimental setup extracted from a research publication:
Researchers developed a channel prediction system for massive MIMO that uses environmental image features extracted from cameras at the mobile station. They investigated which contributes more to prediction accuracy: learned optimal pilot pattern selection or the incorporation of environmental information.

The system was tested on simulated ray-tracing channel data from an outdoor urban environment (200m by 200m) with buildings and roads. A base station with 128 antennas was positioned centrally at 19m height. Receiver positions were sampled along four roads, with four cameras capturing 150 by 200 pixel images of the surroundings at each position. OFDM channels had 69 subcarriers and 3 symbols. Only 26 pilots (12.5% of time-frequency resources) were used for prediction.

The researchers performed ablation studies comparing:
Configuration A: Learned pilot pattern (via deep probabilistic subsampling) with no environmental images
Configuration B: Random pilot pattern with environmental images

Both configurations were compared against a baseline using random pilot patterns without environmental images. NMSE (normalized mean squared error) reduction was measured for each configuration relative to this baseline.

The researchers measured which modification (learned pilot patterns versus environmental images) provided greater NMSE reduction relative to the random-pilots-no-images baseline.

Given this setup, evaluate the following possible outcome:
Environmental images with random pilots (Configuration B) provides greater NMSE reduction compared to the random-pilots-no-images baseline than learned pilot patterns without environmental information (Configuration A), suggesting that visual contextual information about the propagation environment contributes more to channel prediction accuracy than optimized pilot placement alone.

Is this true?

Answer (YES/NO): NO